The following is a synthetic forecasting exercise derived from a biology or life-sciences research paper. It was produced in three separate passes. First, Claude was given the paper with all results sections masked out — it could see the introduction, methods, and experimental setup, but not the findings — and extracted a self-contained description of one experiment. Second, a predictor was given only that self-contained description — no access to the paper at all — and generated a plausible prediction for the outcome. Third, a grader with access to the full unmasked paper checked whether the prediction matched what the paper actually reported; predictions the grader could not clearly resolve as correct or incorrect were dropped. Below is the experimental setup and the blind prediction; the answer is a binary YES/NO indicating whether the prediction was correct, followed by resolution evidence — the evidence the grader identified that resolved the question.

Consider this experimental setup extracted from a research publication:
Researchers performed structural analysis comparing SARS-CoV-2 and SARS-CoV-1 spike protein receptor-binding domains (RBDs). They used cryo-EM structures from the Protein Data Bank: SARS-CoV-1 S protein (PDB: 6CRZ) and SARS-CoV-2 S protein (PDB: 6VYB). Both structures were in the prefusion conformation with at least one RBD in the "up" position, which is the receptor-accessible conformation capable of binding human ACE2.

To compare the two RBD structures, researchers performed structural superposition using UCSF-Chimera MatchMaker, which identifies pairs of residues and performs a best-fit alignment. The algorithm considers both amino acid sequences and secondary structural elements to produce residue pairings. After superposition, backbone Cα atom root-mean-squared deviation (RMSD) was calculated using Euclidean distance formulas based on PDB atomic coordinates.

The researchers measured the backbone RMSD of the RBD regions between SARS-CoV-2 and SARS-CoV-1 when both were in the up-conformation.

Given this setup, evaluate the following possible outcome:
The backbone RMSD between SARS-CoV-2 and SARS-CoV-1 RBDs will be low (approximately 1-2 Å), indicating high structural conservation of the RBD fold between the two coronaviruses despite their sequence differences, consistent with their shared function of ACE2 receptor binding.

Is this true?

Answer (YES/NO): NO